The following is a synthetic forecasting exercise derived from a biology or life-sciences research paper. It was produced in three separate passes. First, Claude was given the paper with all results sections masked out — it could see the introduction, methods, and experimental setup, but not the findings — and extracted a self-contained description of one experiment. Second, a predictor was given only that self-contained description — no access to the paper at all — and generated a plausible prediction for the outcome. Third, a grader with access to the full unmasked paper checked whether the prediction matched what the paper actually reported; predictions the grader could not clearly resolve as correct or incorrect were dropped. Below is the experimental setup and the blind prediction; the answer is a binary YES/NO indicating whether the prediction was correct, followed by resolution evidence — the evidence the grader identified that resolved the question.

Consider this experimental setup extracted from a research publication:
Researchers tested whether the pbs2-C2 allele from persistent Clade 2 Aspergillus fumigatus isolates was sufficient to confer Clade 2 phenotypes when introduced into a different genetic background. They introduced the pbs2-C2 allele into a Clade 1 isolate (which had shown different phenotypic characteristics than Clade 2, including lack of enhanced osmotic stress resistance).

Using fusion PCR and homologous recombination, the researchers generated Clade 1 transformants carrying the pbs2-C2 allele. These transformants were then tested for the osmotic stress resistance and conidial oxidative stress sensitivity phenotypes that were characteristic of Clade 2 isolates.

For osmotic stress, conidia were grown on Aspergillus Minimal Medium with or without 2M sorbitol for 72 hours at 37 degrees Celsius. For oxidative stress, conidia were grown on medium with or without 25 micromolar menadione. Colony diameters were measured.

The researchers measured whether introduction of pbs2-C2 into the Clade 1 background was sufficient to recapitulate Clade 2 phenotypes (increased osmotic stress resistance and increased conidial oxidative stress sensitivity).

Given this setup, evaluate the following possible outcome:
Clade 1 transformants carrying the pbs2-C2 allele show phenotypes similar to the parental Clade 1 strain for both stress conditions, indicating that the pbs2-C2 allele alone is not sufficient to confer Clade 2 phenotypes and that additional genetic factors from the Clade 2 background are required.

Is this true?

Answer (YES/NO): YES